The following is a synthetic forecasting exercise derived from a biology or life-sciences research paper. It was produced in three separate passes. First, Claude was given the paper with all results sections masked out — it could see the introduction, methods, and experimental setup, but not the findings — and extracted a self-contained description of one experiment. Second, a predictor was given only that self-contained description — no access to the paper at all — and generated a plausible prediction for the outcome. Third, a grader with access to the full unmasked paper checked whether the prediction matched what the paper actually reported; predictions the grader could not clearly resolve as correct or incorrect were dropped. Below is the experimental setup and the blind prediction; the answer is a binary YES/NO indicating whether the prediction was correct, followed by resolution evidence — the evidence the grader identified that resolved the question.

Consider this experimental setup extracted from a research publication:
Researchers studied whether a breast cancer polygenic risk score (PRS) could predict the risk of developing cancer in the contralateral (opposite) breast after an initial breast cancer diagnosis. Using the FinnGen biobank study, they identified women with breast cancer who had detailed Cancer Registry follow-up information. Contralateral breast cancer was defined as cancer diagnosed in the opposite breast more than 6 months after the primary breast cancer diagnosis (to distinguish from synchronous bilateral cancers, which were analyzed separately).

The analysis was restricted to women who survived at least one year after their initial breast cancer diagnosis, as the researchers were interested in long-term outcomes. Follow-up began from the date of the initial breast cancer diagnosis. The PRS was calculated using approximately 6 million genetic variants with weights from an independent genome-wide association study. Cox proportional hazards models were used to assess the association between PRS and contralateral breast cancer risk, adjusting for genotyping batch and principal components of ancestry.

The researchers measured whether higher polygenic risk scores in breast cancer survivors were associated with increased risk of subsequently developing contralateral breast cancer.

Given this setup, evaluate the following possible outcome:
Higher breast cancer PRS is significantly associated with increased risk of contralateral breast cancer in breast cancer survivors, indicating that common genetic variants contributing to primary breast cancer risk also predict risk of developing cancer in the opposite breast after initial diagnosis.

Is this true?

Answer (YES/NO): YES